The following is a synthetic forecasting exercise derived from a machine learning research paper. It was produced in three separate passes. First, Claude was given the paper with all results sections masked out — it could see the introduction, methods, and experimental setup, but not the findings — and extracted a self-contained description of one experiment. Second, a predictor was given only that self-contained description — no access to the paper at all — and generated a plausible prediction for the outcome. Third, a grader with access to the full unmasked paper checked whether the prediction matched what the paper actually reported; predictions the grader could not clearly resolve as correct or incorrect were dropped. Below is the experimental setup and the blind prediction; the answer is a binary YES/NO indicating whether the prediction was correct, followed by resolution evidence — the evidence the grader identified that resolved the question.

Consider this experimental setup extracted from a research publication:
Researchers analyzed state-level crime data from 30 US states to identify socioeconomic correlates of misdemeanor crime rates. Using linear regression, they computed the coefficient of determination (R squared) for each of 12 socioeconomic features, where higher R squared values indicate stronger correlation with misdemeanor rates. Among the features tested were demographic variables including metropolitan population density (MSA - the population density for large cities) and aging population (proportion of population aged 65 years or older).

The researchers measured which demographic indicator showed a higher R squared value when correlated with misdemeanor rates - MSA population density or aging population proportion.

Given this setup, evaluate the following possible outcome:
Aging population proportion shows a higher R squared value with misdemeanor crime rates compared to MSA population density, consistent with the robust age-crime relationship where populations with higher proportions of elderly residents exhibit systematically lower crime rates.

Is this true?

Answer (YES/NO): NO